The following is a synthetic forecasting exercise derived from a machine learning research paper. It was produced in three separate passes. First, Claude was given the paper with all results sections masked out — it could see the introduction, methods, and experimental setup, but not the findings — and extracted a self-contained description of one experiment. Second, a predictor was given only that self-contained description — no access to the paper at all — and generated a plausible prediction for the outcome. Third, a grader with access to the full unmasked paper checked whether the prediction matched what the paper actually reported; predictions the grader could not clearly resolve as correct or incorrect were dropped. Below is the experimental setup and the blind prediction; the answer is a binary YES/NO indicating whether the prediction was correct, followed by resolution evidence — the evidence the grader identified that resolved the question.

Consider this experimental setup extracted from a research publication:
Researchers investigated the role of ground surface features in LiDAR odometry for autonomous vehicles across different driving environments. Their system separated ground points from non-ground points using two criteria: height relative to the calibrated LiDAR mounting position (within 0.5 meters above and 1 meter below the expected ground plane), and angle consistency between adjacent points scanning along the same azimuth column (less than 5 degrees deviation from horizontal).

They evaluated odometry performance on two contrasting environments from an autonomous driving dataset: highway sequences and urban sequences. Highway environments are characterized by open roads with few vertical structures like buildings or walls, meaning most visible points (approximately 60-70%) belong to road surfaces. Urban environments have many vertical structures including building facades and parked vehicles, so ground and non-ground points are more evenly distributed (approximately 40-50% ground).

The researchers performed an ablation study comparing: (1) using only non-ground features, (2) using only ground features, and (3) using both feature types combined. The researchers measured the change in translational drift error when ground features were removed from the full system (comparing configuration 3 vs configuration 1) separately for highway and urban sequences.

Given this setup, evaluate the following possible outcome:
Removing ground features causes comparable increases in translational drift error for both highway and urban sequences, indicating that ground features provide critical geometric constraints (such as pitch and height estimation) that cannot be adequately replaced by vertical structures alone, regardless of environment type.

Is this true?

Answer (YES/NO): NO